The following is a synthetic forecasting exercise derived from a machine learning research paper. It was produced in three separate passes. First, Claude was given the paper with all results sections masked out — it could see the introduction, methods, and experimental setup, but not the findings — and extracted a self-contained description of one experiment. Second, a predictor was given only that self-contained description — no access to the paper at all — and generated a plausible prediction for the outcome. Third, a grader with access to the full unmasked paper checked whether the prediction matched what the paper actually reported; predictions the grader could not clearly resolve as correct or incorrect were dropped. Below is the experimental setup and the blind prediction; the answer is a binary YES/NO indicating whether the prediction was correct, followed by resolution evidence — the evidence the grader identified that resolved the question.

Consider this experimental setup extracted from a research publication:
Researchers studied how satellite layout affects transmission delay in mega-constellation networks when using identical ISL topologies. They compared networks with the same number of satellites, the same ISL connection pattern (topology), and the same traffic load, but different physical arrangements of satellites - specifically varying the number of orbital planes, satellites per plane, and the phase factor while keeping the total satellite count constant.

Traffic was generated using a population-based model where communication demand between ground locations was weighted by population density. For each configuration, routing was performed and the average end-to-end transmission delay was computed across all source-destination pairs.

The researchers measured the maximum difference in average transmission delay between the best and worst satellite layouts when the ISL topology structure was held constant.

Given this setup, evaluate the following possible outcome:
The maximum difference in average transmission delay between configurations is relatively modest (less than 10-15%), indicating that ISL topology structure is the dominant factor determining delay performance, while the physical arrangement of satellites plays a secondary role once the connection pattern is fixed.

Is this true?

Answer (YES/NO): NO